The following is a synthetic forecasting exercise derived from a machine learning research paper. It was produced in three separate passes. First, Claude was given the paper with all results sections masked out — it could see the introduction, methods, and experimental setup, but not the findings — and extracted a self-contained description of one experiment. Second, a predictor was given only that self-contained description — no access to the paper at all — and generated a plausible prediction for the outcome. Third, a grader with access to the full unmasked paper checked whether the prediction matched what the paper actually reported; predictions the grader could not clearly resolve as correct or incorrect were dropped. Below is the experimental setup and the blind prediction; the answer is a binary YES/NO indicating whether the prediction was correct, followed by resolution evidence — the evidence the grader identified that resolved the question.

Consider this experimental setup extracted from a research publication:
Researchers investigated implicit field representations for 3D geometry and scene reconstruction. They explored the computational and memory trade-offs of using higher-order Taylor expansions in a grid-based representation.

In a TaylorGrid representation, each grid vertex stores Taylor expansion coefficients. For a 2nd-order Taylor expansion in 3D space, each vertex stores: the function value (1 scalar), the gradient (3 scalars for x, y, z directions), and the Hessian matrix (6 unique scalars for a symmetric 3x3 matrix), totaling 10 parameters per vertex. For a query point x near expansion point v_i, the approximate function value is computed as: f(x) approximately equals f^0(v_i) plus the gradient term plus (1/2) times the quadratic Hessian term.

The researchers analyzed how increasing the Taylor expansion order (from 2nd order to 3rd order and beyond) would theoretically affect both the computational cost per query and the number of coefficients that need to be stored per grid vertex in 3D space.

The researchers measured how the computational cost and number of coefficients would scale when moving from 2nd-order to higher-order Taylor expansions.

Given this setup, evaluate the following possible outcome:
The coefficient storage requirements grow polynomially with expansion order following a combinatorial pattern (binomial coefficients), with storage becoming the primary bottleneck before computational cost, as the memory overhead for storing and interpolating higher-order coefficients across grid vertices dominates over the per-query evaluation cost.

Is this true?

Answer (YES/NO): NO